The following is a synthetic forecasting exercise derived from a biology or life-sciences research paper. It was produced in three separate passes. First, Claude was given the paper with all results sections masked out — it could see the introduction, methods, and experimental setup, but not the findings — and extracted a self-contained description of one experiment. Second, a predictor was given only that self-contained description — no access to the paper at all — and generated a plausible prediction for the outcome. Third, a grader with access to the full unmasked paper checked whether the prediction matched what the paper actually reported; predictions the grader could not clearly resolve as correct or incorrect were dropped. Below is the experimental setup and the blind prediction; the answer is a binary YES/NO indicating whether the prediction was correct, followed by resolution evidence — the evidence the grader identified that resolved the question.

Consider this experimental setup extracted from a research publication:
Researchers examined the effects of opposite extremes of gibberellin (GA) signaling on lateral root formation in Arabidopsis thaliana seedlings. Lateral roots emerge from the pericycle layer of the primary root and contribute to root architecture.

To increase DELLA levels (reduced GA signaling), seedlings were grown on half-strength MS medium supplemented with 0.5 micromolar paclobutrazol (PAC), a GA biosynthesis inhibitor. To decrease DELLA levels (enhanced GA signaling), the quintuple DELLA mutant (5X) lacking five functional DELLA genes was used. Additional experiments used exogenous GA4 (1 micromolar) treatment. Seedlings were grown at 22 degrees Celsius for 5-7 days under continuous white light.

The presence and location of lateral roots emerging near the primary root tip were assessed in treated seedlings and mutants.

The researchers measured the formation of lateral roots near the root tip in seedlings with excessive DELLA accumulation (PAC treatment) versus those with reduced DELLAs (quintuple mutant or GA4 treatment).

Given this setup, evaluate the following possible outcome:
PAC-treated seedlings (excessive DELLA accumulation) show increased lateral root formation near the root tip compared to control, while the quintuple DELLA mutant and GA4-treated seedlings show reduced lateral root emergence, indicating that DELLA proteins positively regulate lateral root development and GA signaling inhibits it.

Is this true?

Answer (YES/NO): YES